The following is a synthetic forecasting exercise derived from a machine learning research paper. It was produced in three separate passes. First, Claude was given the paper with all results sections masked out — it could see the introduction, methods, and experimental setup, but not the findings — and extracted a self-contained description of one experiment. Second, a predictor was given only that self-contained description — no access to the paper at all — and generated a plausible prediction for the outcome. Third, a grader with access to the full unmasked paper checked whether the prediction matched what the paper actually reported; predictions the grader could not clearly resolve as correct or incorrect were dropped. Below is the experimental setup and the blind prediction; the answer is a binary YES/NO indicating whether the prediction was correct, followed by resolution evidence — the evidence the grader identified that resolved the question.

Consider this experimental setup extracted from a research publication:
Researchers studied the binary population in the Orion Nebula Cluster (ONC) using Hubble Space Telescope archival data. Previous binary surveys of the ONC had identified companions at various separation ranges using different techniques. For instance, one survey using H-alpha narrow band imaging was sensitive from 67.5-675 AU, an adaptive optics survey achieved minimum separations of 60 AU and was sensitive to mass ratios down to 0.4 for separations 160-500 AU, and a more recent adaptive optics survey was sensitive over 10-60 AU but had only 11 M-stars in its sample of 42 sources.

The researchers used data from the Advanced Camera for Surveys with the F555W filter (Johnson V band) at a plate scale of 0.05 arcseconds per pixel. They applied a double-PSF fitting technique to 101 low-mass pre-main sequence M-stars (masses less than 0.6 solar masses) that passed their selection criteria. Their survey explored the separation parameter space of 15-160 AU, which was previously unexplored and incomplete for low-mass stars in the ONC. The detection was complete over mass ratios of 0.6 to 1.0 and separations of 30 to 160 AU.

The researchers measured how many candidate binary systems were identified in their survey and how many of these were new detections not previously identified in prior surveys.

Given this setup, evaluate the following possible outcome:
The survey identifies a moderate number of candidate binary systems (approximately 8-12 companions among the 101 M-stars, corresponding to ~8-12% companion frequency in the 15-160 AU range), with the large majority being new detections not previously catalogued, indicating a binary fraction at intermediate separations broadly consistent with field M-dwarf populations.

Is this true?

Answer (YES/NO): NO